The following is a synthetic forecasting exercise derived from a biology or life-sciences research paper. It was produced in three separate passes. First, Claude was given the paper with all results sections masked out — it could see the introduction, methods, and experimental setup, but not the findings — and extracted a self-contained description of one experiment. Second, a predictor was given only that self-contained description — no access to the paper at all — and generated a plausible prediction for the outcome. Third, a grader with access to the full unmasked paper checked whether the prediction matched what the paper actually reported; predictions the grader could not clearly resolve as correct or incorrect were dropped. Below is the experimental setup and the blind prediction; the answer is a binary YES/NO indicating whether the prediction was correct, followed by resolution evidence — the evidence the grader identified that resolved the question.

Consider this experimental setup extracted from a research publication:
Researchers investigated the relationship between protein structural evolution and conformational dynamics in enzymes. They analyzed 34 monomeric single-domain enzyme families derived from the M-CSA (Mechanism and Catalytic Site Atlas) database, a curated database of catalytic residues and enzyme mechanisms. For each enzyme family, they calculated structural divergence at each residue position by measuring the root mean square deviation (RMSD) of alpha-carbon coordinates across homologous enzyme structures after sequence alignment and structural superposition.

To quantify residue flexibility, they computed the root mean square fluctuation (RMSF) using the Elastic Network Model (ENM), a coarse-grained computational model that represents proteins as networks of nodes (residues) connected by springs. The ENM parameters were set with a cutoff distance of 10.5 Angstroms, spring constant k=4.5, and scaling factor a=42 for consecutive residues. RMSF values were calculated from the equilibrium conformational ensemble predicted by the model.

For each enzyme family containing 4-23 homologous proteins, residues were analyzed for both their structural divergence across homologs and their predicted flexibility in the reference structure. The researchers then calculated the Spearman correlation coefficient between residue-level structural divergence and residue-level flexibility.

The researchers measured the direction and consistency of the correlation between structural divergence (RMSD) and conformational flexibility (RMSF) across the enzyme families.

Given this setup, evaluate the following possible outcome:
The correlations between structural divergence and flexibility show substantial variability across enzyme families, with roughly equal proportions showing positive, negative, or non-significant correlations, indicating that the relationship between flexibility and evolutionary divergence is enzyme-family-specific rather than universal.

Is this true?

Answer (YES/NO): NO